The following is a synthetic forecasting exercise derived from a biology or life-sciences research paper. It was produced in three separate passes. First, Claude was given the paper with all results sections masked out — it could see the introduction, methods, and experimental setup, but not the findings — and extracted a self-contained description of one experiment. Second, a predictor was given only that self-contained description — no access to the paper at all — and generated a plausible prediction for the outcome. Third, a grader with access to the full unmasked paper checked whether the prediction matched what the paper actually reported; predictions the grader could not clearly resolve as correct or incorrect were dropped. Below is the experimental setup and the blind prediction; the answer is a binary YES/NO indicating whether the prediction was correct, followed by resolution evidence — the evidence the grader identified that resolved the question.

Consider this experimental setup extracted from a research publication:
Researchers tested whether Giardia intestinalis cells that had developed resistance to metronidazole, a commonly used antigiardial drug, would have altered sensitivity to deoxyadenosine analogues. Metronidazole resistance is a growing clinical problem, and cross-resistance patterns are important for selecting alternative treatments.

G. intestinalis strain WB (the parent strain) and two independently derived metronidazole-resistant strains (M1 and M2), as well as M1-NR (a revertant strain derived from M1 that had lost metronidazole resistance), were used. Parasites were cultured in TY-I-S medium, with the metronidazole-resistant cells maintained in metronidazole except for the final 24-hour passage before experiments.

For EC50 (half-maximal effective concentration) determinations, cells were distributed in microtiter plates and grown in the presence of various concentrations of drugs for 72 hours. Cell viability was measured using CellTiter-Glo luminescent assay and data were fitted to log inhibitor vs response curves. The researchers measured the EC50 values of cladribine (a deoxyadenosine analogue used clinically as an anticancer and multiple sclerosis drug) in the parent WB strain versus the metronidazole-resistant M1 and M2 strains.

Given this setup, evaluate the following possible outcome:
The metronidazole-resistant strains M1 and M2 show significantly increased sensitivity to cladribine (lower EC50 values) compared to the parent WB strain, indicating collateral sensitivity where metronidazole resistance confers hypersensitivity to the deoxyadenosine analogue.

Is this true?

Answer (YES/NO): NO